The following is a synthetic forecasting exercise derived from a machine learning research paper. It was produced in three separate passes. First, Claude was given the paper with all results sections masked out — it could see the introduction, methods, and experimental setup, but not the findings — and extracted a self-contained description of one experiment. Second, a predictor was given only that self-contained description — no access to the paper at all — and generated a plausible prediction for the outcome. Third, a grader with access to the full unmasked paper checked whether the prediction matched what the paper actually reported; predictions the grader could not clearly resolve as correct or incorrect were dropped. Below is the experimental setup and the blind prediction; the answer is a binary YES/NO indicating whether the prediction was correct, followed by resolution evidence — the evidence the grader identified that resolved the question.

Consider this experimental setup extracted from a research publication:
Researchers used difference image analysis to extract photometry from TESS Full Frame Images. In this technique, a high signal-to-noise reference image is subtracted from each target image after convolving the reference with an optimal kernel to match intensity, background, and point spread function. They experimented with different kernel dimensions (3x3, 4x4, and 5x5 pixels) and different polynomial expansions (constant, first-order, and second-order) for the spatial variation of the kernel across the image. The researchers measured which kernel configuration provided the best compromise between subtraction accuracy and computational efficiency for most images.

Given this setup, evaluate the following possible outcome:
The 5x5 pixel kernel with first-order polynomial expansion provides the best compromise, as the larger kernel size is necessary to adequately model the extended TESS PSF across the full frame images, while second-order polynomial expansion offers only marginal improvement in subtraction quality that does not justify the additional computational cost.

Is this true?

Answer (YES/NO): NO